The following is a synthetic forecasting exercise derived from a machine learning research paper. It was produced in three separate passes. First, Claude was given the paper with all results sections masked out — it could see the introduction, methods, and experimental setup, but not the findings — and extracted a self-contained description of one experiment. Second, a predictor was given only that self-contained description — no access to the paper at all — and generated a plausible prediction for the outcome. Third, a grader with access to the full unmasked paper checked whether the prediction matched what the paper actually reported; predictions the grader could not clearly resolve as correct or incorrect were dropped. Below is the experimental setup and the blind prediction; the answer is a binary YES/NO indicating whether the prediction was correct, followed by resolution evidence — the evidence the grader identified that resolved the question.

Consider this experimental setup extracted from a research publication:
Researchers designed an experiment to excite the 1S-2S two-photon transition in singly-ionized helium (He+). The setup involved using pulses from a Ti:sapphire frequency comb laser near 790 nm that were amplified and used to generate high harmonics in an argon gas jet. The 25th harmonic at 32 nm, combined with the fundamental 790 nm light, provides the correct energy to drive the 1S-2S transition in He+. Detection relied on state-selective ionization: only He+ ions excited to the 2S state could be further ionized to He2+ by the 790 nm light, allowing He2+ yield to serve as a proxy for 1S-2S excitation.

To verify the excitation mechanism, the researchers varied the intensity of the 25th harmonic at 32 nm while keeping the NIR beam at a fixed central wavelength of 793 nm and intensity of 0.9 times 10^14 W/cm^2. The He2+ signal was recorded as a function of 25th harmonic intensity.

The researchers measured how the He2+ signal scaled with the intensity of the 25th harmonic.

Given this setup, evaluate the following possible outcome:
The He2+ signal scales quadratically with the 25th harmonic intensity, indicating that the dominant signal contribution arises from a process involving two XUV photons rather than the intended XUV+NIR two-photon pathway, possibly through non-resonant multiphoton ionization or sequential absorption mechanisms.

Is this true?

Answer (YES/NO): NO